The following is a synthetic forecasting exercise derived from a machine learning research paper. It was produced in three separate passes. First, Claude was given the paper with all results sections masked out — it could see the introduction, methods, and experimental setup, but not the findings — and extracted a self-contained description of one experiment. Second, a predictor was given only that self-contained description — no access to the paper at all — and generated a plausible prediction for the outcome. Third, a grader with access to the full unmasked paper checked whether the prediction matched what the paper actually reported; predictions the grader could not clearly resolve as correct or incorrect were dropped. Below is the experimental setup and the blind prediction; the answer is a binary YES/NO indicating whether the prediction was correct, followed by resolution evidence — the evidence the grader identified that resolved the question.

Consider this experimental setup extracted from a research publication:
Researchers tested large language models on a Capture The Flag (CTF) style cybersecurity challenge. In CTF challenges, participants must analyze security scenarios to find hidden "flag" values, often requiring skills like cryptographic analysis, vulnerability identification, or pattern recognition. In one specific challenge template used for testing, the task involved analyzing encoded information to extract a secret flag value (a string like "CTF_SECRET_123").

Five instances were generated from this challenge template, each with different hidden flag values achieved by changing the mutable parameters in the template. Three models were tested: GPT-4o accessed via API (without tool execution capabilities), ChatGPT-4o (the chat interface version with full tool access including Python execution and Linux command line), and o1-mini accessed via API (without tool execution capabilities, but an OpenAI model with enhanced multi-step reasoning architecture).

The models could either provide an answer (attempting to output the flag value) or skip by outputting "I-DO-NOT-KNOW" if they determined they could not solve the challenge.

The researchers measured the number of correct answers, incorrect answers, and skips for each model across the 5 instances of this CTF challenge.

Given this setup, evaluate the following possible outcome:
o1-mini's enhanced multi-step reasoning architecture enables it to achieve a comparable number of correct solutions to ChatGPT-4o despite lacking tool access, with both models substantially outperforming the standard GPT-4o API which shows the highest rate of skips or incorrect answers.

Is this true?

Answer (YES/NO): NO